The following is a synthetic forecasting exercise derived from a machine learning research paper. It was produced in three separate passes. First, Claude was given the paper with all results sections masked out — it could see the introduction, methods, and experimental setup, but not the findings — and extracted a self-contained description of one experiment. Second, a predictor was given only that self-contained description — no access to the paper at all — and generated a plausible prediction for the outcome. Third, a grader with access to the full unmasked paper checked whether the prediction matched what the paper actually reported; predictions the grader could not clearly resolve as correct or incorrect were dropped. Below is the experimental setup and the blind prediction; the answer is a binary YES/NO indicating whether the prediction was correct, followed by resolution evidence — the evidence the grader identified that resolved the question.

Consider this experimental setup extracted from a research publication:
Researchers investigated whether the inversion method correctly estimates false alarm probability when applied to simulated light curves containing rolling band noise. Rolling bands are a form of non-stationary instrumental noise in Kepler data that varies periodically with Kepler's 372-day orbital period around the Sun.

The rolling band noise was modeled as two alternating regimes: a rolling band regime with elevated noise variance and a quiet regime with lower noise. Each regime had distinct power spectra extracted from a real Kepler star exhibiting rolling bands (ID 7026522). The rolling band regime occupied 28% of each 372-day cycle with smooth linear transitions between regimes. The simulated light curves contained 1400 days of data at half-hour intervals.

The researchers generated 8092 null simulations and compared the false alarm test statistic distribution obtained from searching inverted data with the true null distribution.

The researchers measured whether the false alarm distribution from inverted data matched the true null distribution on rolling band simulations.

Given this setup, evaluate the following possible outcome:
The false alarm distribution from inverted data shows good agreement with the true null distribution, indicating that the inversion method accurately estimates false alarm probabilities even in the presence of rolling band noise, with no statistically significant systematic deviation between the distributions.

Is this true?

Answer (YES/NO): YES